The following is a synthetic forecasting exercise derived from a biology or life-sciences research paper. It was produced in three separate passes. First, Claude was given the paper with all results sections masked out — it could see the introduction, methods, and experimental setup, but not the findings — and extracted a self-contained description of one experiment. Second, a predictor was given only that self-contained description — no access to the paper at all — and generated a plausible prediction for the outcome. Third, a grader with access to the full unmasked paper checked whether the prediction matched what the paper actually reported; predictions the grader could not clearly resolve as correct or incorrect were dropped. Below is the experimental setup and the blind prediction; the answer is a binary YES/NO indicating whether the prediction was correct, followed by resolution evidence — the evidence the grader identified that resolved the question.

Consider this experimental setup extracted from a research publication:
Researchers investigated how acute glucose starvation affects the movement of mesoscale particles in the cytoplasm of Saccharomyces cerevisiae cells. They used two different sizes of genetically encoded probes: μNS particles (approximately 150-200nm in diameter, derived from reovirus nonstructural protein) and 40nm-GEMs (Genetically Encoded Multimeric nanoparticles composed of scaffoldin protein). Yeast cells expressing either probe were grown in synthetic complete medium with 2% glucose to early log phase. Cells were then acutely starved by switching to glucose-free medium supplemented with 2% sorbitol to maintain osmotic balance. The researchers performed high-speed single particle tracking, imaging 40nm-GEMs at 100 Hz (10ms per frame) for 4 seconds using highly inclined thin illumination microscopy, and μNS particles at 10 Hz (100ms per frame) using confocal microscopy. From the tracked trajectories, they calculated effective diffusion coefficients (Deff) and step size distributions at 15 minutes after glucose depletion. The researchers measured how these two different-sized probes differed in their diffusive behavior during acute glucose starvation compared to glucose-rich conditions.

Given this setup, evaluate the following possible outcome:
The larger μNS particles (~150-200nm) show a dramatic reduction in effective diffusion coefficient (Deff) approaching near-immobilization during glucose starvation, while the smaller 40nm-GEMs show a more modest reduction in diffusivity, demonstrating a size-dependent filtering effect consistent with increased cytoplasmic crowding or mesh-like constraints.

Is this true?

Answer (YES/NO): NO